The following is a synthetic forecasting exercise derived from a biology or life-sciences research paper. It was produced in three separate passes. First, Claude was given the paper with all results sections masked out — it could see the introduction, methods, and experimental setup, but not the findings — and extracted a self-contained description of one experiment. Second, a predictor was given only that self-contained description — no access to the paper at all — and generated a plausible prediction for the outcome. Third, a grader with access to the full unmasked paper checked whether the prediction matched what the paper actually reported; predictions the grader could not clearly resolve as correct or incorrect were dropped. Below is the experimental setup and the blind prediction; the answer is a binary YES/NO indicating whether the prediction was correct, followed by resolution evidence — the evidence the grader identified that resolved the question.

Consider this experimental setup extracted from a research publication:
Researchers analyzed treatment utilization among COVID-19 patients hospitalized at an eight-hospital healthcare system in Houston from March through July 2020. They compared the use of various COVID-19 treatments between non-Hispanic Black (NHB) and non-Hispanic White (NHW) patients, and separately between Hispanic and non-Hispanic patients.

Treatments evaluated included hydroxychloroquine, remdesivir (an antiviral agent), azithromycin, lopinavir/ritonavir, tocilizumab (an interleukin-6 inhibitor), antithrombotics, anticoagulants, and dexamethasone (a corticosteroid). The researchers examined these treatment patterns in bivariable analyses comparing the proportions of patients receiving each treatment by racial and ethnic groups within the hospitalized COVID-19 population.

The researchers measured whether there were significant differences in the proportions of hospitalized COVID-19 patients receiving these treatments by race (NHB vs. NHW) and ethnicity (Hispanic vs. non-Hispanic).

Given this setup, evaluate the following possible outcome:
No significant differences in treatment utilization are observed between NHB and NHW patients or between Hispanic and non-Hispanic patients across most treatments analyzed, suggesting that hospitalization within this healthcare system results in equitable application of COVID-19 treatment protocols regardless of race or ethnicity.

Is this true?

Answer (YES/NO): NO